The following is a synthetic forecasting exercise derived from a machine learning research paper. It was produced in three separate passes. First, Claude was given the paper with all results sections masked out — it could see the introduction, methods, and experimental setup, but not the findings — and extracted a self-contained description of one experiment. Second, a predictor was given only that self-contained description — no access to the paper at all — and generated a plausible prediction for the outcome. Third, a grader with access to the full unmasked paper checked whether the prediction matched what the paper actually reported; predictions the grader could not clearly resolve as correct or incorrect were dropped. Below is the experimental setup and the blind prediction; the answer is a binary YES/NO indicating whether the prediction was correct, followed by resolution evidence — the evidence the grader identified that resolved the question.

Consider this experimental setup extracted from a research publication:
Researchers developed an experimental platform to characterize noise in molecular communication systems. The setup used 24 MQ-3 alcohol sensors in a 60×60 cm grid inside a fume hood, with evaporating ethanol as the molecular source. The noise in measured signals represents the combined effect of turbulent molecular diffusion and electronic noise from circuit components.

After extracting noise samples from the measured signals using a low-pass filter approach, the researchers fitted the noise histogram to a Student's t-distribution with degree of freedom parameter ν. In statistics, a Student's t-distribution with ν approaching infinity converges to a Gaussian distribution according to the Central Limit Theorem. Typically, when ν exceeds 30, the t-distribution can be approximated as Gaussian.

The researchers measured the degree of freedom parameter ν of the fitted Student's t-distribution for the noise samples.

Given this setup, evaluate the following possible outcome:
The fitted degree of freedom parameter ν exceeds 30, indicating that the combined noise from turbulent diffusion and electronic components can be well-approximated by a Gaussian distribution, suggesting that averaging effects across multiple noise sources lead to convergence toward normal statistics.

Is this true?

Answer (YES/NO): NO